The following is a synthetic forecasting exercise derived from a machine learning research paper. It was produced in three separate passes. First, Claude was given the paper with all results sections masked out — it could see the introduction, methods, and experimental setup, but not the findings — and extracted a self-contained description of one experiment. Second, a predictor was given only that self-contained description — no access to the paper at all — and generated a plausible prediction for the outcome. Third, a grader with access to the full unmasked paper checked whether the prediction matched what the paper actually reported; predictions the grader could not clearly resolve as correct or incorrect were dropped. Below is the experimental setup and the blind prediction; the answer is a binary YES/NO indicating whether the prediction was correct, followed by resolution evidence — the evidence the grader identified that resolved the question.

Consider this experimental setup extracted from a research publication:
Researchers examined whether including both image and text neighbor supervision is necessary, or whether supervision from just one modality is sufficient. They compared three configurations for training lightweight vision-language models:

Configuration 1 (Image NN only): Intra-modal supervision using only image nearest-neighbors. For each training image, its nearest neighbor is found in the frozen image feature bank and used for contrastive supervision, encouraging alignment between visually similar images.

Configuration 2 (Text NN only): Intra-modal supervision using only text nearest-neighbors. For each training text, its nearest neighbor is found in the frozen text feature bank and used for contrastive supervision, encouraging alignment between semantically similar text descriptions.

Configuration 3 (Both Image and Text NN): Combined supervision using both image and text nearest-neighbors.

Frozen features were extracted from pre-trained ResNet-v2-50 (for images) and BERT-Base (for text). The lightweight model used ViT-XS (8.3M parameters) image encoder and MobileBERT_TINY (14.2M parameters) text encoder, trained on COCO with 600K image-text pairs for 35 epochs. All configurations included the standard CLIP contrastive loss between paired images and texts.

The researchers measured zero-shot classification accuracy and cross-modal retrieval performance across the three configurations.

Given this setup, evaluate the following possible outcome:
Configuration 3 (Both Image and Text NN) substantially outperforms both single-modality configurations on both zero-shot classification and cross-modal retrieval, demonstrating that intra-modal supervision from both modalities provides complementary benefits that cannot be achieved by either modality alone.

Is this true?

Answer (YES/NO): YES